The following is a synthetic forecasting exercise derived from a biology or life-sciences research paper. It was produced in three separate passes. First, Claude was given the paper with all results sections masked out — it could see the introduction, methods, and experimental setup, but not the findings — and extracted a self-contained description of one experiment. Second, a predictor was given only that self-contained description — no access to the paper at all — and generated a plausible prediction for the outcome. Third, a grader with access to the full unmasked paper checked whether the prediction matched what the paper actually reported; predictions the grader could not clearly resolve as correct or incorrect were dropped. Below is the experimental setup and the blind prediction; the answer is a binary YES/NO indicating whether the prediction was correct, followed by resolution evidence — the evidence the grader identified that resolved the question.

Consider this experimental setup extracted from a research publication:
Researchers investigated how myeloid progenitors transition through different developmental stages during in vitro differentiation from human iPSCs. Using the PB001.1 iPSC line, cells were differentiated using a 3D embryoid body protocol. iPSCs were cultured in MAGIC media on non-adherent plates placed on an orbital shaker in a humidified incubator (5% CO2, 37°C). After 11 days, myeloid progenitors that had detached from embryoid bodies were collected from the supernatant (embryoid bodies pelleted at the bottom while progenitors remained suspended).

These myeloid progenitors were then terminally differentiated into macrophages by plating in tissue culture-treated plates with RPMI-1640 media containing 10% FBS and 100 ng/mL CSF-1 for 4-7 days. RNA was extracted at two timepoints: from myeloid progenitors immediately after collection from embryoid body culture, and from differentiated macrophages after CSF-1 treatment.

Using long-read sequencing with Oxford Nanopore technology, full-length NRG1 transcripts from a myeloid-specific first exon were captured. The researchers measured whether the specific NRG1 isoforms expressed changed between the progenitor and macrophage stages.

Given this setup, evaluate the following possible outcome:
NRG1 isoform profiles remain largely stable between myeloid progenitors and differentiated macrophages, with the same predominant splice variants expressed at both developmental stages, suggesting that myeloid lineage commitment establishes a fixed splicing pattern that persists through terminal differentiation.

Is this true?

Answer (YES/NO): YES